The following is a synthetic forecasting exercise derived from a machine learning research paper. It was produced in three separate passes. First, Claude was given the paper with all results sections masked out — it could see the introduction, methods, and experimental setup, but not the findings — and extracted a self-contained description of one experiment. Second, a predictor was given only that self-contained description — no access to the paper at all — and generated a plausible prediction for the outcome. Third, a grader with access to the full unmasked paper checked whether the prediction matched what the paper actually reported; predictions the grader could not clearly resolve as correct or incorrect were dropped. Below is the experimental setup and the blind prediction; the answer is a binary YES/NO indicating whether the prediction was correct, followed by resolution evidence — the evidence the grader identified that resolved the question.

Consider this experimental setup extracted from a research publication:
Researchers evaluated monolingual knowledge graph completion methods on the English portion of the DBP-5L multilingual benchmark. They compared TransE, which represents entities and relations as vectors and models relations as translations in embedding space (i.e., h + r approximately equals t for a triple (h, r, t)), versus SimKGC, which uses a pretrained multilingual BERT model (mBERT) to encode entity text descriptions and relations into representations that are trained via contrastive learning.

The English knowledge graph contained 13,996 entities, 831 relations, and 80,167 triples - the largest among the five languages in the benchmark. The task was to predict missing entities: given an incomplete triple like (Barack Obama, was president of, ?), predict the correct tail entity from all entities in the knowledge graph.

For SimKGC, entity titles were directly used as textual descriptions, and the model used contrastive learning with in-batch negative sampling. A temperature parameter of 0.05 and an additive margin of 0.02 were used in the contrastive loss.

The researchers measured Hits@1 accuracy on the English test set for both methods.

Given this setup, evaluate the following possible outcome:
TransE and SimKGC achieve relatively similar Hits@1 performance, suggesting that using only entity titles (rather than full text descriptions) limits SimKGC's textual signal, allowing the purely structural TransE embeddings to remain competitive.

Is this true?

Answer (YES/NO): NO